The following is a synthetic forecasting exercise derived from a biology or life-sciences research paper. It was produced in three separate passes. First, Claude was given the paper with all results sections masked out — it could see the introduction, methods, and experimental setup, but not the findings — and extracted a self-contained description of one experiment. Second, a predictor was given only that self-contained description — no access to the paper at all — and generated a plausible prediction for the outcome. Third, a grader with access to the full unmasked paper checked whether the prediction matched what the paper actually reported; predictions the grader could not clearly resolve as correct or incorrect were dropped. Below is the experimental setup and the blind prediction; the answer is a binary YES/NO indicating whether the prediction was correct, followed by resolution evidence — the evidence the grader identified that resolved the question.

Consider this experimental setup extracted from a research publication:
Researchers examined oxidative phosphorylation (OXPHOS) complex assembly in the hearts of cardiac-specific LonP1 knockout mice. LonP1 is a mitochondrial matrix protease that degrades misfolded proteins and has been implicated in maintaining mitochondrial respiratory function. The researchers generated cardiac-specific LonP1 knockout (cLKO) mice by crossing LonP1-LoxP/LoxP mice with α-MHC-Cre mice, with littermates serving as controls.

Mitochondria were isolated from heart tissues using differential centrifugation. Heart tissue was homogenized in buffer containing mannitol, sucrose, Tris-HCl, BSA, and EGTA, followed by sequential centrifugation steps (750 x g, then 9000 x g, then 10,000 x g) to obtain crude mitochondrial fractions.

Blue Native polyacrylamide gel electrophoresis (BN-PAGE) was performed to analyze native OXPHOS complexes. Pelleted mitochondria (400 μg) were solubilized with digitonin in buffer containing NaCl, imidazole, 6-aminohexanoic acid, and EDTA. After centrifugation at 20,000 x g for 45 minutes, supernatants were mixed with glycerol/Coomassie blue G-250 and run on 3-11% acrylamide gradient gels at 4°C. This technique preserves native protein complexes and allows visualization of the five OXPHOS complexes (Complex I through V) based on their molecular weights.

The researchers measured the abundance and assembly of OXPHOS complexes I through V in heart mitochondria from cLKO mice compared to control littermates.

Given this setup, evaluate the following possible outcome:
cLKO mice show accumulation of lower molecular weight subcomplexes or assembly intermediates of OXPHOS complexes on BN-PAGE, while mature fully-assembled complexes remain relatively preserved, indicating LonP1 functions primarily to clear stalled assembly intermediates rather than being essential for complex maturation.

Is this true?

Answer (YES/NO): NO